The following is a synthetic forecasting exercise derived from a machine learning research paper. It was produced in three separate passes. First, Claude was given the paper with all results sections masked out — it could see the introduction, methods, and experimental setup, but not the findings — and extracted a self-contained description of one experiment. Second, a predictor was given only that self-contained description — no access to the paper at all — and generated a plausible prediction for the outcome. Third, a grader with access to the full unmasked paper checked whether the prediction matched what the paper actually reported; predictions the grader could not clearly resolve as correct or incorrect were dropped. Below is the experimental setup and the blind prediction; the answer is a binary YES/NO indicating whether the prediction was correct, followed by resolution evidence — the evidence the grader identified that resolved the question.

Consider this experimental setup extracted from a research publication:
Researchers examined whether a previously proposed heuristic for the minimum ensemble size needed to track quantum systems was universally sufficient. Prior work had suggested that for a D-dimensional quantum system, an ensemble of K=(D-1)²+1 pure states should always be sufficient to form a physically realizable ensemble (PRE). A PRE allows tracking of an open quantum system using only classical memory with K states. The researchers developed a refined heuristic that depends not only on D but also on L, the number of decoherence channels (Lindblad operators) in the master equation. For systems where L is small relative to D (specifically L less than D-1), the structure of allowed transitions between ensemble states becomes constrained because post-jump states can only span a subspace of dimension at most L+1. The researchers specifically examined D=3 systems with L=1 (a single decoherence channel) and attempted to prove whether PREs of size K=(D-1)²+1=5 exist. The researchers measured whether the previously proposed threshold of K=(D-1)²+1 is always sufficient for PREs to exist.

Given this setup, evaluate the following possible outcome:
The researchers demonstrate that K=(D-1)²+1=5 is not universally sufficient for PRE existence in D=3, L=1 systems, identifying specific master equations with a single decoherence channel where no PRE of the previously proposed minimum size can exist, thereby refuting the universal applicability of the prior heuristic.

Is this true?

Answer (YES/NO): YES